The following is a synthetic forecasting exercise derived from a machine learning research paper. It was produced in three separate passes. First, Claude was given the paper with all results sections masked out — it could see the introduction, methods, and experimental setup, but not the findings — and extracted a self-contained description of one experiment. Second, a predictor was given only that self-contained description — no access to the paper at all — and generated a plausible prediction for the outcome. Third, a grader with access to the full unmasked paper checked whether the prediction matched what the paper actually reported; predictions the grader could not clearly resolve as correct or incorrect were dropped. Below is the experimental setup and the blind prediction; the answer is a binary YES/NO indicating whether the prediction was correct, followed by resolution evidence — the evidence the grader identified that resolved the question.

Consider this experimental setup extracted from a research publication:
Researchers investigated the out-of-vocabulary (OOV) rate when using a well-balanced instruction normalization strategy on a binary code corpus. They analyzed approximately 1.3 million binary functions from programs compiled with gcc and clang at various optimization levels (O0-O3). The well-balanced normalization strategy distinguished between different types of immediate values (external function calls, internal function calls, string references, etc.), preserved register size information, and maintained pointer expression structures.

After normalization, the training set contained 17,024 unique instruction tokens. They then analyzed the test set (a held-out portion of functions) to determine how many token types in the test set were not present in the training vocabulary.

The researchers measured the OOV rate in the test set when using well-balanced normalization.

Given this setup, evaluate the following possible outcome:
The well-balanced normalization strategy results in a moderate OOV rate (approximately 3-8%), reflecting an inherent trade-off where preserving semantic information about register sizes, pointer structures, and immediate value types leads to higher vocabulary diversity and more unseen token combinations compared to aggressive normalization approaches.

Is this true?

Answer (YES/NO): NO